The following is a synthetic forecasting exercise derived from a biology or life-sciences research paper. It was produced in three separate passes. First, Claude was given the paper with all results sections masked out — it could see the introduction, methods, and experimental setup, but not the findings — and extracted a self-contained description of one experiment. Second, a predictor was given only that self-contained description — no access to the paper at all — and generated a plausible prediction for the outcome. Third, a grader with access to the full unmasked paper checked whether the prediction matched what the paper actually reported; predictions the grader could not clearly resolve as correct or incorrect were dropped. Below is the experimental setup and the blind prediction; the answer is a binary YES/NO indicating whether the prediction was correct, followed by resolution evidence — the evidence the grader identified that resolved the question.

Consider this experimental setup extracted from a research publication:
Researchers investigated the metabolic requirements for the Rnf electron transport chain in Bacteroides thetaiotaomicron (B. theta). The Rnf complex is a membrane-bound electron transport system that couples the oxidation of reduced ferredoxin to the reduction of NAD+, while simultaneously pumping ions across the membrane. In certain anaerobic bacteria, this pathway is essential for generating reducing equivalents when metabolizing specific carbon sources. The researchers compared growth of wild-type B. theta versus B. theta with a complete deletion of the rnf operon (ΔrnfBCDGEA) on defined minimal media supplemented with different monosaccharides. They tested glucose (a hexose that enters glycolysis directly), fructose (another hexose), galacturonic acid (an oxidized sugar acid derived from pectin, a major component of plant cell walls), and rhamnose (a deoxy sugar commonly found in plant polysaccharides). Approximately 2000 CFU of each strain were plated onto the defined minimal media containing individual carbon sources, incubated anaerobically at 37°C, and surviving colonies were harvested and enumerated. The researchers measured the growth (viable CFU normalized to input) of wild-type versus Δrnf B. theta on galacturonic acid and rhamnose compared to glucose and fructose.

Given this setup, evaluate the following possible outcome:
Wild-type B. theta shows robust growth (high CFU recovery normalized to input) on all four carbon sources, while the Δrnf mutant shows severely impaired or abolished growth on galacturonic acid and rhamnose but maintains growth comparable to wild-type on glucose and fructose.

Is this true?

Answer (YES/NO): YES